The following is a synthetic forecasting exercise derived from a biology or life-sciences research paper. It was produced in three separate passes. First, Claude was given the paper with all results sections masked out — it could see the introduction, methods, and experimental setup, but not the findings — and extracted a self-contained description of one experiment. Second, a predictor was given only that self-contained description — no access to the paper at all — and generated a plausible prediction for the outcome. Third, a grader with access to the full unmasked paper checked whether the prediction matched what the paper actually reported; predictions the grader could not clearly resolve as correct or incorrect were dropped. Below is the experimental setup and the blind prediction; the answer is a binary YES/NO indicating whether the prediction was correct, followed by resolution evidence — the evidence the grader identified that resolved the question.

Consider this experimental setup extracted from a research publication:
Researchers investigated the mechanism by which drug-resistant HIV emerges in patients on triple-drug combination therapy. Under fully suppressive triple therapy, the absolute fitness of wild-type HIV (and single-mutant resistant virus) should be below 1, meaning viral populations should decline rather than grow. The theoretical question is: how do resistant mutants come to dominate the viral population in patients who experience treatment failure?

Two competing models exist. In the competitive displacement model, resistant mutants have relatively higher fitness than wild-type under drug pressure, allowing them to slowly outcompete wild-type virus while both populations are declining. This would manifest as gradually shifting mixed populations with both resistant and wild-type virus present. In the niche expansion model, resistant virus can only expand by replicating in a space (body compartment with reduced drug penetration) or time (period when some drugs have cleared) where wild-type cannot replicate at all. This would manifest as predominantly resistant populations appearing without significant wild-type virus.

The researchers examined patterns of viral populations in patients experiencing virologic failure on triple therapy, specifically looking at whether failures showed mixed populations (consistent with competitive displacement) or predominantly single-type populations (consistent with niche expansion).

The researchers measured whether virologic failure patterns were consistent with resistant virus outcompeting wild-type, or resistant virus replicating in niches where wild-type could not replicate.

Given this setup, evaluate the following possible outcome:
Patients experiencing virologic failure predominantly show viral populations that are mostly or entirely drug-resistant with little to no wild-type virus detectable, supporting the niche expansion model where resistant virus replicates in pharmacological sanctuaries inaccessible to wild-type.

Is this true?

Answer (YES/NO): YES